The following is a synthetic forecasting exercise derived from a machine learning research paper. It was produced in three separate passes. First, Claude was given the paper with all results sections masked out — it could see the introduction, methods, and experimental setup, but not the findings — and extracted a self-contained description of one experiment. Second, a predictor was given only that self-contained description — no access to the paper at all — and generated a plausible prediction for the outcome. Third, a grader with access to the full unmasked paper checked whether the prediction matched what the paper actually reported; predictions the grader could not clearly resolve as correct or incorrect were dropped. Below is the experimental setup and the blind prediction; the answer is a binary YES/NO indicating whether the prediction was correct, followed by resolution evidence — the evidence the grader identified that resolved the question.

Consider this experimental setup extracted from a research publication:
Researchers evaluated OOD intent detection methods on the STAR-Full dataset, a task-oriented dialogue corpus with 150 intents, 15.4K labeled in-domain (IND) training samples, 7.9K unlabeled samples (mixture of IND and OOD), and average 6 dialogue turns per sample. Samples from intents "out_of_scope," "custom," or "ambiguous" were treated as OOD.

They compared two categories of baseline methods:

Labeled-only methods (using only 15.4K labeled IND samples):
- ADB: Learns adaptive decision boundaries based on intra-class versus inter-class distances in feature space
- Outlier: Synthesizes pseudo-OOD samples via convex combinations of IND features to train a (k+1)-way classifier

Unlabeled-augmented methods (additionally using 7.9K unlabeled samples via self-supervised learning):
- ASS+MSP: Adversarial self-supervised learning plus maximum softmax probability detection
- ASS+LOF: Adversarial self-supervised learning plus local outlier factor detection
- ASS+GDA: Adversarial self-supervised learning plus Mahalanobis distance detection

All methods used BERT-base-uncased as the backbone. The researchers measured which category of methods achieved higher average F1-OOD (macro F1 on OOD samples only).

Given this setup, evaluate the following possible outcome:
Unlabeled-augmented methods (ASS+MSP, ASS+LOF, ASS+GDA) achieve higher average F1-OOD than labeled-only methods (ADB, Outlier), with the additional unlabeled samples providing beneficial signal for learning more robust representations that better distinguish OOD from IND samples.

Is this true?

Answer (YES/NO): YES